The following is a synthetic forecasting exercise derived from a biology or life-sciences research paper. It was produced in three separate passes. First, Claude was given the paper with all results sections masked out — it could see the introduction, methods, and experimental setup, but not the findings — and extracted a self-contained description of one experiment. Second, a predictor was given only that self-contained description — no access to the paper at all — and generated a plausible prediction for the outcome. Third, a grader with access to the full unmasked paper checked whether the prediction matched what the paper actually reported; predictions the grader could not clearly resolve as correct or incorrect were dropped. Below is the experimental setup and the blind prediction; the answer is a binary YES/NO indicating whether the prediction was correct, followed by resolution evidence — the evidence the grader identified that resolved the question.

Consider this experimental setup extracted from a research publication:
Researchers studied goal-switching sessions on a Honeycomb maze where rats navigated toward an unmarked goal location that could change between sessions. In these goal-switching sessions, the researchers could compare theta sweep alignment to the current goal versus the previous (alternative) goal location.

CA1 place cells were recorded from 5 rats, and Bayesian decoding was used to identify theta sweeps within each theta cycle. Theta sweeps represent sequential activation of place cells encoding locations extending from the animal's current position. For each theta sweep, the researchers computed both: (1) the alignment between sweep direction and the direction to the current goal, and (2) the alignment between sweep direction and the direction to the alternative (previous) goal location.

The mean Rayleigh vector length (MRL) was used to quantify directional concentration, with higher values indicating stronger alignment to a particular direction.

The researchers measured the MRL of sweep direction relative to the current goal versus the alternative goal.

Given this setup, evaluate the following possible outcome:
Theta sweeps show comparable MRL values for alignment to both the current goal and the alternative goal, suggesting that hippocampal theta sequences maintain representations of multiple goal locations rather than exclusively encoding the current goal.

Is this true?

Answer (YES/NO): NO